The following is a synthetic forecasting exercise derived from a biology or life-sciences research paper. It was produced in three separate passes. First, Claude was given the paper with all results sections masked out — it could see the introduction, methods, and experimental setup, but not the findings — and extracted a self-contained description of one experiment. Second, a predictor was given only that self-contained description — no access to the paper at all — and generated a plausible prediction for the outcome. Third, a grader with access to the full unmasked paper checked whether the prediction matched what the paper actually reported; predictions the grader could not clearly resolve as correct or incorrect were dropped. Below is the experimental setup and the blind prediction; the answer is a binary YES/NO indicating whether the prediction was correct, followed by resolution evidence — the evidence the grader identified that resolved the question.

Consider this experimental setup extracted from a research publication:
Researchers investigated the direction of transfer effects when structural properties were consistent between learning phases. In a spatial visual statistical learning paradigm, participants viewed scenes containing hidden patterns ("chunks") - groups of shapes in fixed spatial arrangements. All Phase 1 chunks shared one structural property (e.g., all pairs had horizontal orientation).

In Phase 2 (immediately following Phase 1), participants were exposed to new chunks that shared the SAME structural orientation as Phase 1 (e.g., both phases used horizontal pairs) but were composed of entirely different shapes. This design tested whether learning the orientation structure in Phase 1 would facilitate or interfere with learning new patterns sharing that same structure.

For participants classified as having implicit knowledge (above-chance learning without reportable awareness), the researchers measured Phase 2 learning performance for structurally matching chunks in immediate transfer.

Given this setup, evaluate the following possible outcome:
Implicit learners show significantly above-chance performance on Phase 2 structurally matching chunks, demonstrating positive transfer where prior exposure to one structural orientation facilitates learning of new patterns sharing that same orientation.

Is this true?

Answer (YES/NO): NO